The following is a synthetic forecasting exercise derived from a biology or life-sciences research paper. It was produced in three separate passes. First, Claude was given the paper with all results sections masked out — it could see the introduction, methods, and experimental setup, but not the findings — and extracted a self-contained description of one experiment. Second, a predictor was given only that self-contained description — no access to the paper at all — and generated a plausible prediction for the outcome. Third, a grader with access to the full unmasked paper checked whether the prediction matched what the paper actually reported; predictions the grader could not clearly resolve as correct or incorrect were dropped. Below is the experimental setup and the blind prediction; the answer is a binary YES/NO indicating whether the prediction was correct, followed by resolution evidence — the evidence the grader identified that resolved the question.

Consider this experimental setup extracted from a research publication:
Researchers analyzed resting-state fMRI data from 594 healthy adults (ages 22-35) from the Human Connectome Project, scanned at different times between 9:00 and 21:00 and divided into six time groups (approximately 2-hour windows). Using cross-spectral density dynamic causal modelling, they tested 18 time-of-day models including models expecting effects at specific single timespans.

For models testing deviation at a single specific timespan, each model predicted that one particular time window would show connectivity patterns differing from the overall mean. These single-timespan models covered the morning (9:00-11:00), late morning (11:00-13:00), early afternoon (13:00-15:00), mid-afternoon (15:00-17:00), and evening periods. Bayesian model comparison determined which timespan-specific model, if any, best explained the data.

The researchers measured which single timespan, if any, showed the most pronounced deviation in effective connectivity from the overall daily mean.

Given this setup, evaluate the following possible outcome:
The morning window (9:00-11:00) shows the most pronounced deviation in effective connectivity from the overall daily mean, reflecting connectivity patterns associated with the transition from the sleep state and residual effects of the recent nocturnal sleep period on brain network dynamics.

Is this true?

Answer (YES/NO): NO